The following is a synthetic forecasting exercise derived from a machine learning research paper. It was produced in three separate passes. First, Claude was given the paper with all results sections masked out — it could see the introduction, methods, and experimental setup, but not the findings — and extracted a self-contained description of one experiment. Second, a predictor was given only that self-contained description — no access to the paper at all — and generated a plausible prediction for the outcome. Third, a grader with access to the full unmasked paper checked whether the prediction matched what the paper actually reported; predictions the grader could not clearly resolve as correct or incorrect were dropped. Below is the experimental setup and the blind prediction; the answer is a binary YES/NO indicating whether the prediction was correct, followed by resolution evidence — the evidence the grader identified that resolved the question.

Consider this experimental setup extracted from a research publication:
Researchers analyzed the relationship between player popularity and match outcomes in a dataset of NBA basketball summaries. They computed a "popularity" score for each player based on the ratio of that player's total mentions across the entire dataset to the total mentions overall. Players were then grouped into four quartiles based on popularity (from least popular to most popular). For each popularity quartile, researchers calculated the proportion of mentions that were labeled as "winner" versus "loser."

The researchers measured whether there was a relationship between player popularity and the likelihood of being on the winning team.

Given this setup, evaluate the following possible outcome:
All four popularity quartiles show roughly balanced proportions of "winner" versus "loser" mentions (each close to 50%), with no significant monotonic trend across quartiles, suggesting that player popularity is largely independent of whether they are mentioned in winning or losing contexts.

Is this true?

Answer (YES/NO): NO